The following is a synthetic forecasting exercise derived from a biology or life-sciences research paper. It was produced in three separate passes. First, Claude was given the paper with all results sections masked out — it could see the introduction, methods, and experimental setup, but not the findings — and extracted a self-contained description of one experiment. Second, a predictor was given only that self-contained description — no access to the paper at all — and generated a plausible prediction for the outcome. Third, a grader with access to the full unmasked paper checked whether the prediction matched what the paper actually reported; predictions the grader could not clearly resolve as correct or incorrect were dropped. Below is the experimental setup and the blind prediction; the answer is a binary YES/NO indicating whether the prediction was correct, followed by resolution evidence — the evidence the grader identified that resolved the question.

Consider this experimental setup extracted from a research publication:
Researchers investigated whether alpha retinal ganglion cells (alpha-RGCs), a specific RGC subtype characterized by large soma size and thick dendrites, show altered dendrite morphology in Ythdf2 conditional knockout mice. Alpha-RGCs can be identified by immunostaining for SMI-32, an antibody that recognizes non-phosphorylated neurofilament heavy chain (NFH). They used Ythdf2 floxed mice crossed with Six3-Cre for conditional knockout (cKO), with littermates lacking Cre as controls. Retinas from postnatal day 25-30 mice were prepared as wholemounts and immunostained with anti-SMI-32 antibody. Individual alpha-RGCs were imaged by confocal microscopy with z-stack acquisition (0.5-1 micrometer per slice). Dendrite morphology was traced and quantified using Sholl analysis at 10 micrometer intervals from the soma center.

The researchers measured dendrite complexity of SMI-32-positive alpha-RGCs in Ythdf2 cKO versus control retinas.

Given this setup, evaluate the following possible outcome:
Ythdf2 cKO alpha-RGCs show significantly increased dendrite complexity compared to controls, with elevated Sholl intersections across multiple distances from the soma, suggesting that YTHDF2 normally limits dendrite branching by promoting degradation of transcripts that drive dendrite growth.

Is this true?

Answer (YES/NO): YES